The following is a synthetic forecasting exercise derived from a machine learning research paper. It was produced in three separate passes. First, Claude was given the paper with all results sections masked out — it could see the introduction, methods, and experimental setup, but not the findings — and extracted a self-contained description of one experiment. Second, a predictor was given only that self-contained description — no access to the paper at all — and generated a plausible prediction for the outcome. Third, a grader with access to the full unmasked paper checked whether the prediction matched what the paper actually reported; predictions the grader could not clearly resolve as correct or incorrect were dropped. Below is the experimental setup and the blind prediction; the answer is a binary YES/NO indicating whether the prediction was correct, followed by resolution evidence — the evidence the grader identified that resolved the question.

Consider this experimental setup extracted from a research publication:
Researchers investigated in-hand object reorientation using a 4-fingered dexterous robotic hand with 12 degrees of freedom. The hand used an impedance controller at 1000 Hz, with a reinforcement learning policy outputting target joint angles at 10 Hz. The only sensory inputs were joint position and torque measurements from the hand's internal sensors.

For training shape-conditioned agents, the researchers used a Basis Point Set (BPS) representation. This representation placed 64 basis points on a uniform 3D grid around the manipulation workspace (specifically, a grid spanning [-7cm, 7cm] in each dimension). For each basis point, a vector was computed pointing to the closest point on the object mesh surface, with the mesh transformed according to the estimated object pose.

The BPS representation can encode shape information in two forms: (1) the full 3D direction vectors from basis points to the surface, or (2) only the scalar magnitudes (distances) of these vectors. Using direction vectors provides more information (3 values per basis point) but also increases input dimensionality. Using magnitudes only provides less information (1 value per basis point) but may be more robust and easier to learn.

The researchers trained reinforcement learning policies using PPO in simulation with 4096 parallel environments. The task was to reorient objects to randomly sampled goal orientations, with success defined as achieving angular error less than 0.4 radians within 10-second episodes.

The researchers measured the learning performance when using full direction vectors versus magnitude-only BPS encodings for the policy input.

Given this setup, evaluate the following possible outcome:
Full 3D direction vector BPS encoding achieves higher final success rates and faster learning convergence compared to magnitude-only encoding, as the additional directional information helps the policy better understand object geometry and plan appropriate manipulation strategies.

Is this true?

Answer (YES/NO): NO